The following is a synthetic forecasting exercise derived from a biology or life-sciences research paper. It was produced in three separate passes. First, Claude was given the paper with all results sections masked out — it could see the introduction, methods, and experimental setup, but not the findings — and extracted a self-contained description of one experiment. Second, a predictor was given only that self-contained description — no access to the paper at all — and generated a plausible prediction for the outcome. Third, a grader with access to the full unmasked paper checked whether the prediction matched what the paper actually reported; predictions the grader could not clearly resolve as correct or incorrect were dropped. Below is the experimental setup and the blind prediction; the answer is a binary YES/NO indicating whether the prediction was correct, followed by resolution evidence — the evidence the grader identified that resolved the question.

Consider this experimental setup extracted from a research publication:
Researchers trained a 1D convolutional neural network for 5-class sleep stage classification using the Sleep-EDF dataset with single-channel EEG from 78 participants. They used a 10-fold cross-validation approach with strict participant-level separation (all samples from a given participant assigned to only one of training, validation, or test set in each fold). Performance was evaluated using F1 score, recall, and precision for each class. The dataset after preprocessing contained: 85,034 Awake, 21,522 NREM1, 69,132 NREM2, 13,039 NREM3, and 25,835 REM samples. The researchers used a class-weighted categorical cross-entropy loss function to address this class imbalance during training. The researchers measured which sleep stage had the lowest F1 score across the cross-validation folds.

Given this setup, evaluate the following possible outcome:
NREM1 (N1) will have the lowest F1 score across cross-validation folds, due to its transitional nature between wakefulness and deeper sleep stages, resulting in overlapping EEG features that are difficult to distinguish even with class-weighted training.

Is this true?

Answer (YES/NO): YES